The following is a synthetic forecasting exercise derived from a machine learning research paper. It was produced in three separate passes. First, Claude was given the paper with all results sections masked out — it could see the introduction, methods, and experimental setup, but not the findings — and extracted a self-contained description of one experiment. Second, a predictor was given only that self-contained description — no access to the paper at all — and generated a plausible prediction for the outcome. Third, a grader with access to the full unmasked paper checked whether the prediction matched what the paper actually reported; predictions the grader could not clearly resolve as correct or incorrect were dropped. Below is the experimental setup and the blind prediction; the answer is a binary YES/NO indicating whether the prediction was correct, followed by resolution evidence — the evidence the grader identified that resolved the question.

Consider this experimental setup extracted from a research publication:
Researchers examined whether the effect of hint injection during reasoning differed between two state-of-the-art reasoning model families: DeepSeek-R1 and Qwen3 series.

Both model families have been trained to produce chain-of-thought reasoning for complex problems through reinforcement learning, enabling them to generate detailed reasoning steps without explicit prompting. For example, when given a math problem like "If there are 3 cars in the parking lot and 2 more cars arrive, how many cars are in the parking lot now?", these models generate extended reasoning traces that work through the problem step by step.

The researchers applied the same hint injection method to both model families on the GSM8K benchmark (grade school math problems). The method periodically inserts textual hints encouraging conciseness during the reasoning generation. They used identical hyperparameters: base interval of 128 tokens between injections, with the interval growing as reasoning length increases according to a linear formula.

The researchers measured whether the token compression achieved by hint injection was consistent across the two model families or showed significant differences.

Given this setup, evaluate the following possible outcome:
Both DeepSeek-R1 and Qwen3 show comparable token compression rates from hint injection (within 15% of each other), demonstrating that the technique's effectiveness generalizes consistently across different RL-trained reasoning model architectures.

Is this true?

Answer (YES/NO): NO